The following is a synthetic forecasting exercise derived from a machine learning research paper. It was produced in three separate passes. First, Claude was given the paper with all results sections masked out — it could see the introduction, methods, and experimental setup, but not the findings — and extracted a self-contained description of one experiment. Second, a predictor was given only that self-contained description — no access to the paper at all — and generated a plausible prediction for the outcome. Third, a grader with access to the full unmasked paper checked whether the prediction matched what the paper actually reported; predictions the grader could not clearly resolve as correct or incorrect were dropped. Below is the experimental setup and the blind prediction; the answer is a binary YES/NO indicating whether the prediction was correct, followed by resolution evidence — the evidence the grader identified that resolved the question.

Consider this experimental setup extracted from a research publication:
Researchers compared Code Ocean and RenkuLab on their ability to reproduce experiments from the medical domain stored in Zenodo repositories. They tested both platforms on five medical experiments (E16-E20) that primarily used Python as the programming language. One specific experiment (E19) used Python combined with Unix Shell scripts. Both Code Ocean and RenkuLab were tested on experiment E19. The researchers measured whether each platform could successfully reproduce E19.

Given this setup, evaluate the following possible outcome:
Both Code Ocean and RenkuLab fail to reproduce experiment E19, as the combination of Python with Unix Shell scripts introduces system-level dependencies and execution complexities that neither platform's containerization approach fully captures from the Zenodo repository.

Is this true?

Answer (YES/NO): NO